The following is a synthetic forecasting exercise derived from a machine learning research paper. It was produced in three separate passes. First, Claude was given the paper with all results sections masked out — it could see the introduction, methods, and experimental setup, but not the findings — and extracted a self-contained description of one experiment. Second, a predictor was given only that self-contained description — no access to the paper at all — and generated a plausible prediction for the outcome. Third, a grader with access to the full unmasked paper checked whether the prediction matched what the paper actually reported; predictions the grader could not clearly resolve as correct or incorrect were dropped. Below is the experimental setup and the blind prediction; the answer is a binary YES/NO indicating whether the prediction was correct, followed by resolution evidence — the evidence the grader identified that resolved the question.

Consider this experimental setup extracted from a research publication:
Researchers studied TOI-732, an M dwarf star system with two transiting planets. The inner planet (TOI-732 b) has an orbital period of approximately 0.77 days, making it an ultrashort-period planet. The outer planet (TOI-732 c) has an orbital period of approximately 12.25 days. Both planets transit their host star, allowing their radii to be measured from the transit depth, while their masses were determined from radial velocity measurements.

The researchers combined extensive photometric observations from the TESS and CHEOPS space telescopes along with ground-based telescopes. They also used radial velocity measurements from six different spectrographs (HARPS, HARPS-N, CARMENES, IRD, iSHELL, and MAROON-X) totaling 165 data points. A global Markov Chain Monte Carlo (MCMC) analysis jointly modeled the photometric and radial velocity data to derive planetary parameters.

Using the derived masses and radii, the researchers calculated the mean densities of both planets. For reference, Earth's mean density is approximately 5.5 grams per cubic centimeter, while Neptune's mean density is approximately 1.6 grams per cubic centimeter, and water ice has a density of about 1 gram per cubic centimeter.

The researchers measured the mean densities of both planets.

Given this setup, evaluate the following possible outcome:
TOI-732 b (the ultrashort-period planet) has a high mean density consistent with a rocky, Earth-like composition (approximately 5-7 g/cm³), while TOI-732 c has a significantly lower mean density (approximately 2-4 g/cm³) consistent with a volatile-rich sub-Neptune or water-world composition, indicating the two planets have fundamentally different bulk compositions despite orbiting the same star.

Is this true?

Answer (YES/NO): YES